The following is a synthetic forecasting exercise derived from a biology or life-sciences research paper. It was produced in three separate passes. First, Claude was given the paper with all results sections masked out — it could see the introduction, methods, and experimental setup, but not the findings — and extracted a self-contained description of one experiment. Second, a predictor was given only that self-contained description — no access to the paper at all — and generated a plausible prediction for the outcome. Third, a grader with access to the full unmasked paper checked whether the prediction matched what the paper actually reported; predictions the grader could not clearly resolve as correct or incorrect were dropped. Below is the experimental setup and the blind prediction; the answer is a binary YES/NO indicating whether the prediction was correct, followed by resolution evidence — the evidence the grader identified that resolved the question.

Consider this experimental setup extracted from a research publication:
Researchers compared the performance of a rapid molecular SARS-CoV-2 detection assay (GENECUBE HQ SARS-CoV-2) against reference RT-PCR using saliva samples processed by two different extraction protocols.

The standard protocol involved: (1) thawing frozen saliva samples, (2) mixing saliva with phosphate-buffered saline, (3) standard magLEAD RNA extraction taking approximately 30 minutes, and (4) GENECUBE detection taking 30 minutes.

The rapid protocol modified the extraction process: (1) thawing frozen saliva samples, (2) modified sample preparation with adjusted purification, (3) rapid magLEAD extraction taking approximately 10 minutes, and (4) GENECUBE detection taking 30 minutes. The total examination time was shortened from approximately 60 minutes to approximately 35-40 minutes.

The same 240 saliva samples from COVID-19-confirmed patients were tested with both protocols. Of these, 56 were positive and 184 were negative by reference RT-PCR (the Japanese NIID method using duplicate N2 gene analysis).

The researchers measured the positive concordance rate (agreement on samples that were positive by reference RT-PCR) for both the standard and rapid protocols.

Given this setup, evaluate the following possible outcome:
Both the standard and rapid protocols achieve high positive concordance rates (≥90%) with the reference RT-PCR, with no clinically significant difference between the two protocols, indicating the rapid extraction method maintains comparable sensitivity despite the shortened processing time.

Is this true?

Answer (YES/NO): YES